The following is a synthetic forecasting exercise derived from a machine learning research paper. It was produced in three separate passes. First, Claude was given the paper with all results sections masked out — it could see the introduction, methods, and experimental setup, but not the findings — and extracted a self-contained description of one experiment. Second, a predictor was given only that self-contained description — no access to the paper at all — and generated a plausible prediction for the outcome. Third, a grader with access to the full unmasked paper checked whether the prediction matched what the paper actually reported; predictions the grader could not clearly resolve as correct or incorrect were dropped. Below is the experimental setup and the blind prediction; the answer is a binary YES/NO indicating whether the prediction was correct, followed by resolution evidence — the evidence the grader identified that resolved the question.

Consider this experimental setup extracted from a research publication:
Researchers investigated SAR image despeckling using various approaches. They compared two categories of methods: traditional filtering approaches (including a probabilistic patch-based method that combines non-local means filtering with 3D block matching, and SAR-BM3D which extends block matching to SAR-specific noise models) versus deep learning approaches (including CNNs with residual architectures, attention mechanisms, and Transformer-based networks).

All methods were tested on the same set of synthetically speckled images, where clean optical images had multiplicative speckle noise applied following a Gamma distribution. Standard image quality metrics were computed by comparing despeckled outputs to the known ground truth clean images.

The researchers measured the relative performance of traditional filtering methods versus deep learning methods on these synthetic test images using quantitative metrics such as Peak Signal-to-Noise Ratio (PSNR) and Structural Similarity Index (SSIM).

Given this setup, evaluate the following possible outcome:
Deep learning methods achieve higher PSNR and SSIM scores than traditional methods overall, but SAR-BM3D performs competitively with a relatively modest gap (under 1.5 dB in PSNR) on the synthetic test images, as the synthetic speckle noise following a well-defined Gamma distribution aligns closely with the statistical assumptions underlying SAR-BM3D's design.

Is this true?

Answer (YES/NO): NO